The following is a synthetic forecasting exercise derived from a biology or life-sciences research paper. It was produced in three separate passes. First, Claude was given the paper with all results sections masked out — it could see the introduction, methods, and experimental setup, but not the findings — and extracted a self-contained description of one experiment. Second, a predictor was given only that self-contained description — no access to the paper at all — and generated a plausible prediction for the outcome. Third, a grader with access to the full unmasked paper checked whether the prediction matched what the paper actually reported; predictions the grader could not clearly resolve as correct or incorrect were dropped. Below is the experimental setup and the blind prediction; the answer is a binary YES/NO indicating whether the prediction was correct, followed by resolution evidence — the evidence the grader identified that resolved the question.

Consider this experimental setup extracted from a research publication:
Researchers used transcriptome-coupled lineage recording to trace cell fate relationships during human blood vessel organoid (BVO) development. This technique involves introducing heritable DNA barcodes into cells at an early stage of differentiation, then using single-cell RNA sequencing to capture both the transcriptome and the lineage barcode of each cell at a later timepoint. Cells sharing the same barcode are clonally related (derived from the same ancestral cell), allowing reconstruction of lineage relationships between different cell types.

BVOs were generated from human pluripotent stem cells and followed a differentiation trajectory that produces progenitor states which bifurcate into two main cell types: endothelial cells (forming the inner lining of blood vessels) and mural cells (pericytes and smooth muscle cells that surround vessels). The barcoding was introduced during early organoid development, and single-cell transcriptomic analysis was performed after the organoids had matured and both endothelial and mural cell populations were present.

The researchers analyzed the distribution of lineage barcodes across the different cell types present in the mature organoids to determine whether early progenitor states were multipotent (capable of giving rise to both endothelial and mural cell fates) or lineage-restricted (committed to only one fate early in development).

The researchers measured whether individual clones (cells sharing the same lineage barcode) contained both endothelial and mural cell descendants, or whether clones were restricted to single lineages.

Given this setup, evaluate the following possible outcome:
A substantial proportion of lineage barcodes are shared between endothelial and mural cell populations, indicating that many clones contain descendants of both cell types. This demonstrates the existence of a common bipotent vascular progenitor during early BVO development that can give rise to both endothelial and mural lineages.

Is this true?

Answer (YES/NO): YES